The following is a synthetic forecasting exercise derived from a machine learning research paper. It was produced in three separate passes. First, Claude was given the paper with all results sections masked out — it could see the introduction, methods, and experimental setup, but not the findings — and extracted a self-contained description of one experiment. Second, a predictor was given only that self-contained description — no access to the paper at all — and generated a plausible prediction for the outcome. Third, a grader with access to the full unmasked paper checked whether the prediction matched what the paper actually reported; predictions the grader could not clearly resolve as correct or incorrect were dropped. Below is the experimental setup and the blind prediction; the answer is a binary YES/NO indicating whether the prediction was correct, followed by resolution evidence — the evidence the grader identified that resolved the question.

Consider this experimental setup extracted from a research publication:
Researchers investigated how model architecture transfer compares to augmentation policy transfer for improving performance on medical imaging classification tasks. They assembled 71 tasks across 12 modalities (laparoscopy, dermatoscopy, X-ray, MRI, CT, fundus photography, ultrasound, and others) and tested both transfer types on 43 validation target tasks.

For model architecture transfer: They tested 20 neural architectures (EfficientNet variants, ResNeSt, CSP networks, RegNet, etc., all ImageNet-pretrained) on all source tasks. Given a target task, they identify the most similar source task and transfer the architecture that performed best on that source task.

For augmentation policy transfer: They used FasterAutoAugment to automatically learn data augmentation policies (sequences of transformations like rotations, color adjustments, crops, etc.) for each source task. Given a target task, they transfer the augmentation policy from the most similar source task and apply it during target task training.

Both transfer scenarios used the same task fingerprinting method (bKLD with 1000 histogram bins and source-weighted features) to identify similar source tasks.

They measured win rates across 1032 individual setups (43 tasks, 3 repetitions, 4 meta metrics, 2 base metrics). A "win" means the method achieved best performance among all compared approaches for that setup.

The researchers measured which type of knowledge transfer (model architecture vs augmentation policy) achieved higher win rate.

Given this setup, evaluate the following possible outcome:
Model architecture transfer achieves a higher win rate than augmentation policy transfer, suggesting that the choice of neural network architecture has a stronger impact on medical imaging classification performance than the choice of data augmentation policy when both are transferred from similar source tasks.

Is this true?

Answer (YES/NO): YES